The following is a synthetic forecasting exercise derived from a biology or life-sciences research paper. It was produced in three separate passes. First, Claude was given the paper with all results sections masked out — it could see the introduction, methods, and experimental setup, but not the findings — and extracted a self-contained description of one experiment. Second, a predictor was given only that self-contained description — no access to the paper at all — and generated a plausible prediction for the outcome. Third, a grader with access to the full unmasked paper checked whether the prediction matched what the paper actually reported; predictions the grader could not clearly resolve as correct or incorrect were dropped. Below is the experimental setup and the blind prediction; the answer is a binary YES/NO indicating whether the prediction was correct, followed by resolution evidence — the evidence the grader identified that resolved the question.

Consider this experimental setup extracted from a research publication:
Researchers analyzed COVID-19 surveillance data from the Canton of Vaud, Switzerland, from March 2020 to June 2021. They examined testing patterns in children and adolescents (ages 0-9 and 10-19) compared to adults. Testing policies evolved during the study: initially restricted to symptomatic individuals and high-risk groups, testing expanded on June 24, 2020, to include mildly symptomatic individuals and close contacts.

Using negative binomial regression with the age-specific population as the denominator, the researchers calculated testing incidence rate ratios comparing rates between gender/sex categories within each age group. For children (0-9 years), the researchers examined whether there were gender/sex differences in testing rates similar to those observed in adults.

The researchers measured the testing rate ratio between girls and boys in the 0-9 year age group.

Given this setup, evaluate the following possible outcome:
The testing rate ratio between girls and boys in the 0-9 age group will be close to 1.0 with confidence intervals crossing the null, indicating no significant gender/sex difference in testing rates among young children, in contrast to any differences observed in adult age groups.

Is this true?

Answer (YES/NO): NO